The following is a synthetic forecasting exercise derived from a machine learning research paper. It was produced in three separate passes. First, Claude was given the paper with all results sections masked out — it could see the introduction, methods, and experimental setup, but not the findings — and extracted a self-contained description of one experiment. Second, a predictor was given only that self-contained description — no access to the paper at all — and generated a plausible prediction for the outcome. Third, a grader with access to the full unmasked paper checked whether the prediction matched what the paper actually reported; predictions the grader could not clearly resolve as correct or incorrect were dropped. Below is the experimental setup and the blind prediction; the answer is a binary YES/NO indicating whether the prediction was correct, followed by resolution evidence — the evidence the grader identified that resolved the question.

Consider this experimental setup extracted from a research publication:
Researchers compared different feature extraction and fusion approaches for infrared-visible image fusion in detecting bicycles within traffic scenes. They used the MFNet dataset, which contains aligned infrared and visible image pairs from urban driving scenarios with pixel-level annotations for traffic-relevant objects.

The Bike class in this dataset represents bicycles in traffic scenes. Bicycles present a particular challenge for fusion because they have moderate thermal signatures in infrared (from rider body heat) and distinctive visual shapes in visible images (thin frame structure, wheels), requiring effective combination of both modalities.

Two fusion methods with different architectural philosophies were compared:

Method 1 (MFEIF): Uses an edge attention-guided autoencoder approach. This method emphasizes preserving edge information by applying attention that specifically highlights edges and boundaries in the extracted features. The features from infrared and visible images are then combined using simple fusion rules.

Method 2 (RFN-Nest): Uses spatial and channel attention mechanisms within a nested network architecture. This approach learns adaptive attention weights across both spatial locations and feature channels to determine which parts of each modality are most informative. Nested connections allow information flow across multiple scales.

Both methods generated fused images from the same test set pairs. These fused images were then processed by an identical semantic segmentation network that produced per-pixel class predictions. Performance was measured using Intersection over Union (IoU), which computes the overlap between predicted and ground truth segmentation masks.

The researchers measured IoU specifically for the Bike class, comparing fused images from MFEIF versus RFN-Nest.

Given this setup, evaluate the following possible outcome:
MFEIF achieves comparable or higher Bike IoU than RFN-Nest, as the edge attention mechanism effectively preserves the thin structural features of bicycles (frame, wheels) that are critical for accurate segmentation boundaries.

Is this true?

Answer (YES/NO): NO